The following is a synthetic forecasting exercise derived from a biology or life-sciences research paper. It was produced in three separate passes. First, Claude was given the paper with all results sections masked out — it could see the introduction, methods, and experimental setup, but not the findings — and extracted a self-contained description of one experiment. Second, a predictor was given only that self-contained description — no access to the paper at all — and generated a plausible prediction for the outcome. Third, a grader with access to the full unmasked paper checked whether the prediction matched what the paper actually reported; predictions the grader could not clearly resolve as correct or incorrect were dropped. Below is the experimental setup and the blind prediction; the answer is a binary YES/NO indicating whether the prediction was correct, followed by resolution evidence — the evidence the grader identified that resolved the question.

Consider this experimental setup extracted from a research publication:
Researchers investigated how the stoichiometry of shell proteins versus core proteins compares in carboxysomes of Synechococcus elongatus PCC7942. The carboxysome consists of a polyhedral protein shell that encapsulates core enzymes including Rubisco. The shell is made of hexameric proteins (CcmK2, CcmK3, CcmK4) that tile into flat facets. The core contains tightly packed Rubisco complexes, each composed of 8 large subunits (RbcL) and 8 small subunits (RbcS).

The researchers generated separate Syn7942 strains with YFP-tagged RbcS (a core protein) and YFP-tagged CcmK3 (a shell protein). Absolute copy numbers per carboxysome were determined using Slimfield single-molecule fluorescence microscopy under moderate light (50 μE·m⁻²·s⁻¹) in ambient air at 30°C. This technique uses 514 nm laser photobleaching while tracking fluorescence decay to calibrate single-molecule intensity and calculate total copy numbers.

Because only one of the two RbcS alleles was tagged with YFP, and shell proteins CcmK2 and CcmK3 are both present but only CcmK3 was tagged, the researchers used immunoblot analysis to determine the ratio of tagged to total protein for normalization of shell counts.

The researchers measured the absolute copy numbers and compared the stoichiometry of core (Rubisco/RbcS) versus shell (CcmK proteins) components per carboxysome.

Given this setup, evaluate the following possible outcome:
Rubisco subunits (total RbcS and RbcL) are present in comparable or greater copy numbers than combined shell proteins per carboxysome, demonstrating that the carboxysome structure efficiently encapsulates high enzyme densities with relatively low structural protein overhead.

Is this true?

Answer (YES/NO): YES